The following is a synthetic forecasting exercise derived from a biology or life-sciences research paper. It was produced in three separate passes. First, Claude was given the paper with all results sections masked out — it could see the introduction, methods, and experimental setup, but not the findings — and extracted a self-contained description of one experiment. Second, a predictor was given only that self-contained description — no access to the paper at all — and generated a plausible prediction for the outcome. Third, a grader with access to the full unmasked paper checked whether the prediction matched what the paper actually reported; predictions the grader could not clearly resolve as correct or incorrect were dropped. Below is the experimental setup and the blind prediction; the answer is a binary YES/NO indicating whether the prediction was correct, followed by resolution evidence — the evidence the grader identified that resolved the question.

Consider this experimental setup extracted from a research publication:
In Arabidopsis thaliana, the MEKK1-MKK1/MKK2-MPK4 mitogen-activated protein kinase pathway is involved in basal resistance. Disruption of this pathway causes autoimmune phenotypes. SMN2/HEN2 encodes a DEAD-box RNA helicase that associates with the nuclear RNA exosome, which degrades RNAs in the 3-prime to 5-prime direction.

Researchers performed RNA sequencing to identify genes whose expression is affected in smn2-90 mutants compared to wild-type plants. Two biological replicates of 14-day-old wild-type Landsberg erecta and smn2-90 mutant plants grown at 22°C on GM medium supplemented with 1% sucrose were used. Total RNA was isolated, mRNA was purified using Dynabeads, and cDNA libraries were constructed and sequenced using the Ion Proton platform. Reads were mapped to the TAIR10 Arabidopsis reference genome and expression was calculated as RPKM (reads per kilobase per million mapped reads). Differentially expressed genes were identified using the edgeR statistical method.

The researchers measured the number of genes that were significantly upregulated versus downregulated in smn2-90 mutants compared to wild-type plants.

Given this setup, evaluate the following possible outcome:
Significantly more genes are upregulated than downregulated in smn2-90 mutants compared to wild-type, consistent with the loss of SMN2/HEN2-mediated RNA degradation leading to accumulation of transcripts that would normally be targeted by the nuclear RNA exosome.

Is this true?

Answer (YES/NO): YES